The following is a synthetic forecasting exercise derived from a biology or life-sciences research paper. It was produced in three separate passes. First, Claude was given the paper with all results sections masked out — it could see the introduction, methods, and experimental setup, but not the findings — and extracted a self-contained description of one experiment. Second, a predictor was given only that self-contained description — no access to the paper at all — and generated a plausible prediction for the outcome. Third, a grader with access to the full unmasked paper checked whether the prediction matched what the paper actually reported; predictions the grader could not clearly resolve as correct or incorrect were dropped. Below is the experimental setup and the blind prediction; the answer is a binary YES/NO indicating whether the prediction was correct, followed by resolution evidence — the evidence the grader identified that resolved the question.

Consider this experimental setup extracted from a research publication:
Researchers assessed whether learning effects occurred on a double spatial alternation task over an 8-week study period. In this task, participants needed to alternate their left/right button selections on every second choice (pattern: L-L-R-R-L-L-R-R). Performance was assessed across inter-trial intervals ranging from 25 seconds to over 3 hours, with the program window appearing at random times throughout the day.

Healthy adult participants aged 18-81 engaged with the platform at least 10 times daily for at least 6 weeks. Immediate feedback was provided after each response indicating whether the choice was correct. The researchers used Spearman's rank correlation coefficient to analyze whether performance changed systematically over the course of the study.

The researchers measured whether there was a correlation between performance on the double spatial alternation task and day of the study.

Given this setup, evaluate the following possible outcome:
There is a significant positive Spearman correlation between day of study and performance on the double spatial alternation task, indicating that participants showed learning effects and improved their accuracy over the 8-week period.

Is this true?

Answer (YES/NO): NO